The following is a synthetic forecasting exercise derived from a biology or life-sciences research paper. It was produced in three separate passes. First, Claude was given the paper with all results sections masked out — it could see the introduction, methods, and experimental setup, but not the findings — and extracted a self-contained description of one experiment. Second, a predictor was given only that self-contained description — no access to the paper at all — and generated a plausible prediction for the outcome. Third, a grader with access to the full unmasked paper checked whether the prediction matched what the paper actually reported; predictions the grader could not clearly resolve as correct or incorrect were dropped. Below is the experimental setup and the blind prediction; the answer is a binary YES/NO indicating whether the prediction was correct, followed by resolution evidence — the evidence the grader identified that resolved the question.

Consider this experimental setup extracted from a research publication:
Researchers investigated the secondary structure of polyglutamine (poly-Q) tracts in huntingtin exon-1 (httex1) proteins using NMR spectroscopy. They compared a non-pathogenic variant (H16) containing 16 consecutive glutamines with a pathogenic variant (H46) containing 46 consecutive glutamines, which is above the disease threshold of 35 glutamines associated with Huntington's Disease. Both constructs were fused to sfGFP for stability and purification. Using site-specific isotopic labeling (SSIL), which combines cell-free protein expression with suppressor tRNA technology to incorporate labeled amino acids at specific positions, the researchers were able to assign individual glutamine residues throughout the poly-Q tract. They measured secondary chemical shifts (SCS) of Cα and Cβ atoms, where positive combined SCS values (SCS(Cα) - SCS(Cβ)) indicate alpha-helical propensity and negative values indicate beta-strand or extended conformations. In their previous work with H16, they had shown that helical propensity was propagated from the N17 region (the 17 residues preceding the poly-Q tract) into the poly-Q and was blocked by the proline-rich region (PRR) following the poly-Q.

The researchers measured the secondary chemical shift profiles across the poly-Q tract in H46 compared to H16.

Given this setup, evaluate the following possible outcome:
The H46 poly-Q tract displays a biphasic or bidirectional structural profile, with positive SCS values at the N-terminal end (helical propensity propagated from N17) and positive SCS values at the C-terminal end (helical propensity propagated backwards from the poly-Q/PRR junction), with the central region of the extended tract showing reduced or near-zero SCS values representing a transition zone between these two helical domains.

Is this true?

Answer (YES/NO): NO